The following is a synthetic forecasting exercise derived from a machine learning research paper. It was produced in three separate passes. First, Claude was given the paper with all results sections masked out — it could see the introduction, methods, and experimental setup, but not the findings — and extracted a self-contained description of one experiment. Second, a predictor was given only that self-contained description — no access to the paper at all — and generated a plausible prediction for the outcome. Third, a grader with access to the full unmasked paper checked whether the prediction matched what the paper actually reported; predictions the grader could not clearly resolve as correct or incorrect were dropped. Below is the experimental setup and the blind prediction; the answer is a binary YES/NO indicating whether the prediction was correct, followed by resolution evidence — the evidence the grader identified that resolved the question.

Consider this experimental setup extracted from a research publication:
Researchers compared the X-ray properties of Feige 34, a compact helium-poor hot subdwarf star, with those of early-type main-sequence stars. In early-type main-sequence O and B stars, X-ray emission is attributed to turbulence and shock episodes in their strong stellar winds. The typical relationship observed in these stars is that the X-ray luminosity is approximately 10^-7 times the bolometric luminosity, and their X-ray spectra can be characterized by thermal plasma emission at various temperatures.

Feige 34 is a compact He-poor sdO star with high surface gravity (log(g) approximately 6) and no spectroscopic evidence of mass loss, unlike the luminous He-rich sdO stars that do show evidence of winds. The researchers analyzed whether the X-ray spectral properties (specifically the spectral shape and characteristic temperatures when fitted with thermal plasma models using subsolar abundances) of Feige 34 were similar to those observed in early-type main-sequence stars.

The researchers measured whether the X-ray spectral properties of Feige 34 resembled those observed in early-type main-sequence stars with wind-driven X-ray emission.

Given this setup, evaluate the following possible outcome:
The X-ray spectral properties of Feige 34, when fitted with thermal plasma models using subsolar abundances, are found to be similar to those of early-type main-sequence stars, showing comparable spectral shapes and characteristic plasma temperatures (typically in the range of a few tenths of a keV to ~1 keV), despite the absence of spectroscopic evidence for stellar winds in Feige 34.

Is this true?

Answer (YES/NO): YES